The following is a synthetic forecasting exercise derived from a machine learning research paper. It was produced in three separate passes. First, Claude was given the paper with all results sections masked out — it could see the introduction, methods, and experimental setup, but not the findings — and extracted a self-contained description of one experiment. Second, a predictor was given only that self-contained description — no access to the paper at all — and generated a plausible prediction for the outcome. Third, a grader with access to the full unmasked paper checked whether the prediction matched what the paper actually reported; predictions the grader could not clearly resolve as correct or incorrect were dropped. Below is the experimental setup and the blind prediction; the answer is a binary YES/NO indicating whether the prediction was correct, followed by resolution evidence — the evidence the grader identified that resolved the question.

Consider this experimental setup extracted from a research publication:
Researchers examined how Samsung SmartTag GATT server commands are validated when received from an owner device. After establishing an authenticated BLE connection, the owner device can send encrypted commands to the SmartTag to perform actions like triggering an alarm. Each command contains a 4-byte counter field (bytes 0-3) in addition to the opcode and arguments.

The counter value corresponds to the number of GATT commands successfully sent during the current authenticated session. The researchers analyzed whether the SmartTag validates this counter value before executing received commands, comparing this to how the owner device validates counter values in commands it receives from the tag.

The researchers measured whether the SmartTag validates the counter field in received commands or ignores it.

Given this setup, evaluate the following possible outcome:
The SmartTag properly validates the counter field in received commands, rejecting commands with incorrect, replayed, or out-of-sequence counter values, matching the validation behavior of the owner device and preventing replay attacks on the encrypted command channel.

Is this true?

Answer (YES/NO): NO